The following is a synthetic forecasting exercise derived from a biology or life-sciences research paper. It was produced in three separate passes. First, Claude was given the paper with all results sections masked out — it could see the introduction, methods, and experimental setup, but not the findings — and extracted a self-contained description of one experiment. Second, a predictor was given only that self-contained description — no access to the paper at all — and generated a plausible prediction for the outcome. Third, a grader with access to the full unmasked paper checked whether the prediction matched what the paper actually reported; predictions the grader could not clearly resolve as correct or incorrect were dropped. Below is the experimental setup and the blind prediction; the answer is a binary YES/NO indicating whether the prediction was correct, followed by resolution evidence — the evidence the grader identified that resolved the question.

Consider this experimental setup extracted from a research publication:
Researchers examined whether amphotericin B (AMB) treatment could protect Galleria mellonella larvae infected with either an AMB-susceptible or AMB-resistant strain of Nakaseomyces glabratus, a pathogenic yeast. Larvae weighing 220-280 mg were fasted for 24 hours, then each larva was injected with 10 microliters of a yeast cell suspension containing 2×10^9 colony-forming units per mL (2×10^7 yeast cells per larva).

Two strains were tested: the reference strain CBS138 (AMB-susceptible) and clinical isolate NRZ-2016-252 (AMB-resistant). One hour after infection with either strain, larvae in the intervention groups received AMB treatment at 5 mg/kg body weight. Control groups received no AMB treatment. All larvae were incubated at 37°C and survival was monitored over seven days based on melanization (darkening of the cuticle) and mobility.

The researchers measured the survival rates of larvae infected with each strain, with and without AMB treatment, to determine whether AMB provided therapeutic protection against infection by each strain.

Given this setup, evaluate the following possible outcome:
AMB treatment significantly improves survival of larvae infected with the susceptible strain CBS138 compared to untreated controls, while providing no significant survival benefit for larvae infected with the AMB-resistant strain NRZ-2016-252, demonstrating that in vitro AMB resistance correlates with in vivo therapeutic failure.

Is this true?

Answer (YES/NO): YES